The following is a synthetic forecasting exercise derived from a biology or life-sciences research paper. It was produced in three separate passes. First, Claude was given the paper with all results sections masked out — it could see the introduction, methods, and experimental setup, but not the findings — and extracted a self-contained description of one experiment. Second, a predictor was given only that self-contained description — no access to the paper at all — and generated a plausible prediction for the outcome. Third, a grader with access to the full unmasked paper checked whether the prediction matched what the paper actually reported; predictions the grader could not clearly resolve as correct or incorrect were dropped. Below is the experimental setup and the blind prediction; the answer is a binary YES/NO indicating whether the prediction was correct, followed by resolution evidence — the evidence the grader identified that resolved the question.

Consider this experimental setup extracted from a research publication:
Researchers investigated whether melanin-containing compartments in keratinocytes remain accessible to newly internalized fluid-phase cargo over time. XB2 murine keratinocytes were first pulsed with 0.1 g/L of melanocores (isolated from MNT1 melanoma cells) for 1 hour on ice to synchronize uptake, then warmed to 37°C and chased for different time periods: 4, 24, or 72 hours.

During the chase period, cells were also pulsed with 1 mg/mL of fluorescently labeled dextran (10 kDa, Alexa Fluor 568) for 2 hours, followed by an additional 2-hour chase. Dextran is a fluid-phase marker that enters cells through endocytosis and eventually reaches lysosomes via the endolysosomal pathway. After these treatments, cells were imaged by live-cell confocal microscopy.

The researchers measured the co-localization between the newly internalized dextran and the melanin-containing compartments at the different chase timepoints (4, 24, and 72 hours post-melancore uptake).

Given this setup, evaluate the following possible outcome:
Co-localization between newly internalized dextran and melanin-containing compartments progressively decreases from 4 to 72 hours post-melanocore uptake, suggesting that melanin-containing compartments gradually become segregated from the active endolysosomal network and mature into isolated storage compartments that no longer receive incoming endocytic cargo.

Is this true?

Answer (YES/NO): NO